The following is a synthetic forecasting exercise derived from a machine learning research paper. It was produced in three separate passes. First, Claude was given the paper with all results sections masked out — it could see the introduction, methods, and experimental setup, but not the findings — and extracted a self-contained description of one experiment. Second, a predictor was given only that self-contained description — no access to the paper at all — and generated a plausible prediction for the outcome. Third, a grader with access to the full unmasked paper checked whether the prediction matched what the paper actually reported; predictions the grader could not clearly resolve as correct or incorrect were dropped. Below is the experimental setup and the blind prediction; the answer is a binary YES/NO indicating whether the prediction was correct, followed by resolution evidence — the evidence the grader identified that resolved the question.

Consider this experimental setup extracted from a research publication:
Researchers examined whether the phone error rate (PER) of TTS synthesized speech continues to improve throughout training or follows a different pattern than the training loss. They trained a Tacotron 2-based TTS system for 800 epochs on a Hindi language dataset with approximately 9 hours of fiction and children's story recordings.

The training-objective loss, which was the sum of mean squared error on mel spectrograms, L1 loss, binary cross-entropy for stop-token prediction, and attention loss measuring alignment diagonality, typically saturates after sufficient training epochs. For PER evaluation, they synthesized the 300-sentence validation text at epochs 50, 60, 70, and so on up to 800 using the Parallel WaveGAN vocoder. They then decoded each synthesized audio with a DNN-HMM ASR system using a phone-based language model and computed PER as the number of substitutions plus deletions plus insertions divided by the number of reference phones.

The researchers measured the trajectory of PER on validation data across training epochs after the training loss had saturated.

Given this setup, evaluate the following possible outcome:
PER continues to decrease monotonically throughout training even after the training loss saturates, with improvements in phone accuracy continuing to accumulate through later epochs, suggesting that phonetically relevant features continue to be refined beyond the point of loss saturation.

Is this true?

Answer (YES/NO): NO